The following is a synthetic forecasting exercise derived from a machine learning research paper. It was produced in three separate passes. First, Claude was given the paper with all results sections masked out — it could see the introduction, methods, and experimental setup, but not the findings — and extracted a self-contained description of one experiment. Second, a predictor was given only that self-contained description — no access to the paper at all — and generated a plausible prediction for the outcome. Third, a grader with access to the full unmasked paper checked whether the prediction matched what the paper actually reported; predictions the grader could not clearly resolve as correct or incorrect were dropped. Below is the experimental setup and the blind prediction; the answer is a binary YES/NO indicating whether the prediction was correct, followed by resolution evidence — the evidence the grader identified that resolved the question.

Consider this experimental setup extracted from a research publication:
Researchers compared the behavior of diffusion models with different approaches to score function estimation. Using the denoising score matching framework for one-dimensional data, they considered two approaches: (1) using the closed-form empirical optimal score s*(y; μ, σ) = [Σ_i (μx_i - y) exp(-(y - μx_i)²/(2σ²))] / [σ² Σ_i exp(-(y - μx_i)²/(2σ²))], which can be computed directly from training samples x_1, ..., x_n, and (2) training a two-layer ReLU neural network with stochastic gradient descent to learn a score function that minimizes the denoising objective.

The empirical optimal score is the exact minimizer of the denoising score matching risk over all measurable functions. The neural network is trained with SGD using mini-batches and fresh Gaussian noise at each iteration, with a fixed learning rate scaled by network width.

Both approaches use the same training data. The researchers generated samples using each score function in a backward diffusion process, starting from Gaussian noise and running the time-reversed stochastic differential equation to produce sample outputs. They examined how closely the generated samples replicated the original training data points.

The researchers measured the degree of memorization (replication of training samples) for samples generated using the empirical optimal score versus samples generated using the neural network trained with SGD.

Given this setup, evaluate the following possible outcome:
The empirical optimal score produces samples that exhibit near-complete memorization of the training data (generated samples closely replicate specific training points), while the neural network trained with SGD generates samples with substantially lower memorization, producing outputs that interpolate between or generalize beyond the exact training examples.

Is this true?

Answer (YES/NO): NO